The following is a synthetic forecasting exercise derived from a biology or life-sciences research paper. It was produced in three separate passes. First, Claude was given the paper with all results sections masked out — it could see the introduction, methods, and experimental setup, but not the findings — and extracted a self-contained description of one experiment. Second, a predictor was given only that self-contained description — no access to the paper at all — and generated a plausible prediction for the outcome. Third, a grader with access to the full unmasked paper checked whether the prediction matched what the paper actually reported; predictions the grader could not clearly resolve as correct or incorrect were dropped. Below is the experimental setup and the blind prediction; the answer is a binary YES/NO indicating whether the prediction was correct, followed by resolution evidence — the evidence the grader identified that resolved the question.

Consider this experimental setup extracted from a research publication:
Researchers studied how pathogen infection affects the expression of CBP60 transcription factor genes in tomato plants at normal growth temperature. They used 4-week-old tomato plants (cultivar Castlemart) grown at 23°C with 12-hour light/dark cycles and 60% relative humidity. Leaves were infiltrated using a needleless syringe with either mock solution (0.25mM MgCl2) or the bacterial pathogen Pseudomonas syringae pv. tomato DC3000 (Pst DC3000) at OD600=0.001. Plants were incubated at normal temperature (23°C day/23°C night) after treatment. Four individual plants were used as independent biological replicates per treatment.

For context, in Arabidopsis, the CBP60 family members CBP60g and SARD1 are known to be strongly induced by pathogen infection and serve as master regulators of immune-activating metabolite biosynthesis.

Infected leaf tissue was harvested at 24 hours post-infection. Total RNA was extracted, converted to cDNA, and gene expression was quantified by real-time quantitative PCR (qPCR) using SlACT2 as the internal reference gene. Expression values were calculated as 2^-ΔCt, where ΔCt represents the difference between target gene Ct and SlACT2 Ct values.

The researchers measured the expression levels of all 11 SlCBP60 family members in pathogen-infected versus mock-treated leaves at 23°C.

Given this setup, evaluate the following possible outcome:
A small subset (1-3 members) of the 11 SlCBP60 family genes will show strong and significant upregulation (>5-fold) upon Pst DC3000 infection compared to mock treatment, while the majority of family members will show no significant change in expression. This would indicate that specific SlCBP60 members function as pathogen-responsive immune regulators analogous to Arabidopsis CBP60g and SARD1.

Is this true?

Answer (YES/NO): NO